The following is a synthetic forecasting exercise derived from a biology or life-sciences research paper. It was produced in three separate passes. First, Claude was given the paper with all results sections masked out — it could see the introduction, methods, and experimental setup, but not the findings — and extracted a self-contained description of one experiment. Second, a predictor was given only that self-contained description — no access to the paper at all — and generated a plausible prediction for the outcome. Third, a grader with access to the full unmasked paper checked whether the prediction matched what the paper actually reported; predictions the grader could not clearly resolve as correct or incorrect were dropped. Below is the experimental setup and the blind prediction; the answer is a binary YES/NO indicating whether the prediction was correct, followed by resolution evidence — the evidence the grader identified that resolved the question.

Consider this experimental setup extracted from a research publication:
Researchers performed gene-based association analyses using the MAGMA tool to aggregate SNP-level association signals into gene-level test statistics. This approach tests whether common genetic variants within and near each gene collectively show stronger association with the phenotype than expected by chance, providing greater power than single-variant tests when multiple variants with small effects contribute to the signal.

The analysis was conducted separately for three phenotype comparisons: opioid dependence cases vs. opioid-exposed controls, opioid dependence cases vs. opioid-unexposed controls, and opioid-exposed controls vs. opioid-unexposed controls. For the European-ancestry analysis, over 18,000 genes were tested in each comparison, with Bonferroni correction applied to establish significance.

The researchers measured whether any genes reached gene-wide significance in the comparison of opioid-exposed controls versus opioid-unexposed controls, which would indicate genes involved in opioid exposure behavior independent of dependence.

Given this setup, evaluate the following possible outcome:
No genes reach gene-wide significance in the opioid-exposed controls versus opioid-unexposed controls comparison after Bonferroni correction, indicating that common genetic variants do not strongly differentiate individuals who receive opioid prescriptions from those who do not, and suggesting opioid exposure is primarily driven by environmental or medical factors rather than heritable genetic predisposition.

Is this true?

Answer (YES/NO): NO